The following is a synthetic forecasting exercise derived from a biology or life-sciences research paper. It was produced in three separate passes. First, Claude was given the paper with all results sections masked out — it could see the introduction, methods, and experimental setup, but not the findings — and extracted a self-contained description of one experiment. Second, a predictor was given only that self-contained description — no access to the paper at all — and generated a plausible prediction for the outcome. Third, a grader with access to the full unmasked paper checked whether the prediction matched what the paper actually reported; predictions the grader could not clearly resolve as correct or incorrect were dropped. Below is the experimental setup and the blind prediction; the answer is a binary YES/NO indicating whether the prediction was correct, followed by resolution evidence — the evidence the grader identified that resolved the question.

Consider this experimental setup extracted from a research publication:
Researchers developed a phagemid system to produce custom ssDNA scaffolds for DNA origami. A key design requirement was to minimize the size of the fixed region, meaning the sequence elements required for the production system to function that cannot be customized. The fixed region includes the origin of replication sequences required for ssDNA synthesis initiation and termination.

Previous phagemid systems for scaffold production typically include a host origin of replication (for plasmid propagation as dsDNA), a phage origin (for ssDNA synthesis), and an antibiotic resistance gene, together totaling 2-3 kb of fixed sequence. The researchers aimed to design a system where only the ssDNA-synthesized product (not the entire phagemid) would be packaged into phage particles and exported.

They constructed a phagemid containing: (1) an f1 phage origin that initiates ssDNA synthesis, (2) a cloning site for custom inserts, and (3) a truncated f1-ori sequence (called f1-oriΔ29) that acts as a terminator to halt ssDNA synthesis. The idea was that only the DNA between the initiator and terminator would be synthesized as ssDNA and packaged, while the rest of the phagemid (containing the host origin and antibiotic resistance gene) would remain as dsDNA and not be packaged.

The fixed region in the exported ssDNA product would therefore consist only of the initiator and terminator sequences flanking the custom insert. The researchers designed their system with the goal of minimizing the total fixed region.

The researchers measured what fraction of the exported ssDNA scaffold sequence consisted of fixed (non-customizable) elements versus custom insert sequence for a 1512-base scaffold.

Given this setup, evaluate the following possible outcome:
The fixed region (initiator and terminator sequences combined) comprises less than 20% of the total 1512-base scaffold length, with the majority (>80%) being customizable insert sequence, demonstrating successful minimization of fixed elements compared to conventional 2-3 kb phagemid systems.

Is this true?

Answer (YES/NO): NO